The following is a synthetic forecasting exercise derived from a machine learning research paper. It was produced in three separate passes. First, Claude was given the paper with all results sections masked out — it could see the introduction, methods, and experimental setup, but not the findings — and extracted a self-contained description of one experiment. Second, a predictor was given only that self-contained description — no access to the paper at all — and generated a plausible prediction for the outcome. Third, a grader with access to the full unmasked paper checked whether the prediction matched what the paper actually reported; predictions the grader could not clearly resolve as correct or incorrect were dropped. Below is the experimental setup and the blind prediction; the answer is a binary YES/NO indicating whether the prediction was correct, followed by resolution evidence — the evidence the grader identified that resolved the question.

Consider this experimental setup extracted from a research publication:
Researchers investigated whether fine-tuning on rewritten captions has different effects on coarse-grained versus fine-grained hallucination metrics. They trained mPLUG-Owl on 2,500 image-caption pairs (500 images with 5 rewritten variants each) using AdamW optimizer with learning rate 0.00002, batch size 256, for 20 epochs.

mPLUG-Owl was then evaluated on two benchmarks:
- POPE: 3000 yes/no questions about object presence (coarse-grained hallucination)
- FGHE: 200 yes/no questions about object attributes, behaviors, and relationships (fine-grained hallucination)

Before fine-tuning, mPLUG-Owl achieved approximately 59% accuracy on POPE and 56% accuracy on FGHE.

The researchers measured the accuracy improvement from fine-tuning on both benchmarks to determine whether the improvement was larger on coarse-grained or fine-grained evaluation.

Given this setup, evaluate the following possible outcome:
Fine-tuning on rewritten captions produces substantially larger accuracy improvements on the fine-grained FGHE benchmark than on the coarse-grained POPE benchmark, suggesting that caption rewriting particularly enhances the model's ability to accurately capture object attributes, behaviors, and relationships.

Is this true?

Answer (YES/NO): YES